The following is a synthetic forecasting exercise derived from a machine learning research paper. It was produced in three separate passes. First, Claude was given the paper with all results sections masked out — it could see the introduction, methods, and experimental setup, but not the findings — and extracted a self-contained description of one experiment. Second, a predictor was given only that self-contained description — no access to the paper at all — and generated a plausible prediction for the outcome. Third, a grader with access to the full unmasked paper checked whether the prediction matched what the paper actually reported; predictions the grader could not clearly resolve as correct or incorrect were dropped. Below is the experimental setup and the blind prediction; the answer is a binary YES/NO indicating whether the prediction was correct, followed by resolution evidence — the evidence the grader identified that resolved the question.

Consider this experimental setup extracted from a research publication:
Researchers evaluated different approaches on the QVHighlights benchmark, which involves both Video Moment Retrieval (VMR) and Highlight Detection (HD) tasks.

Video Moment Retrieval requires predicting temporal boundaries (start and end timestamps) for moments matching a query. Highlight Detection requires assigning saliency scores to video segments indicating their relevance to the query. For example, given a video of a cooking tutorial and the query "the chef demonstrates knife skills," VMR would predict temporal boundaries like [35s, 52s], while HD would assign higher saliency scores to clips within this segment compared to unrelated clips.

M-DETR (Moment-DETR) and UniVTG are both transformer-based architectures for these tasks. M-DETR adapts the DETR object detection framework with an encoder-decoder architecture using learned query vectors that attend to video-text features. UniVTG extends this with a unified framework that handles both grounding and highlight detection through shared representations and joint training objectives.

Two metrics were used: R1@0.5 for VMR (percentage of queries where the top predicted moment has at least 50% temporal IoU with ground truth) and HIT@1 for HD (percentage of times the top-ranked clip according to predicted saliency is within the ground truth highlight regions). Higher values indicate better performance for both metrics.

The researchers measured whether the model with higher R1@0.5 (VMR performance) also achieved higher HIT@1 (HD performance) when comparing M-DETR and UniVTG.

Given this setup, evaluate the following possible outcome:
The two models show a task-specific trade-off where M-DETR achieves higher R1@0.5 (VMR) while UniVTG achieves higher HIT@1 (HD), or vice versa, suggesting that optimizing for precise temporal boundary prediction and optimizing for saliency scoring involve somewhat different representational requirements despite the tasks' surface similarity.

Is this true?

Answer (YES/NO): NO